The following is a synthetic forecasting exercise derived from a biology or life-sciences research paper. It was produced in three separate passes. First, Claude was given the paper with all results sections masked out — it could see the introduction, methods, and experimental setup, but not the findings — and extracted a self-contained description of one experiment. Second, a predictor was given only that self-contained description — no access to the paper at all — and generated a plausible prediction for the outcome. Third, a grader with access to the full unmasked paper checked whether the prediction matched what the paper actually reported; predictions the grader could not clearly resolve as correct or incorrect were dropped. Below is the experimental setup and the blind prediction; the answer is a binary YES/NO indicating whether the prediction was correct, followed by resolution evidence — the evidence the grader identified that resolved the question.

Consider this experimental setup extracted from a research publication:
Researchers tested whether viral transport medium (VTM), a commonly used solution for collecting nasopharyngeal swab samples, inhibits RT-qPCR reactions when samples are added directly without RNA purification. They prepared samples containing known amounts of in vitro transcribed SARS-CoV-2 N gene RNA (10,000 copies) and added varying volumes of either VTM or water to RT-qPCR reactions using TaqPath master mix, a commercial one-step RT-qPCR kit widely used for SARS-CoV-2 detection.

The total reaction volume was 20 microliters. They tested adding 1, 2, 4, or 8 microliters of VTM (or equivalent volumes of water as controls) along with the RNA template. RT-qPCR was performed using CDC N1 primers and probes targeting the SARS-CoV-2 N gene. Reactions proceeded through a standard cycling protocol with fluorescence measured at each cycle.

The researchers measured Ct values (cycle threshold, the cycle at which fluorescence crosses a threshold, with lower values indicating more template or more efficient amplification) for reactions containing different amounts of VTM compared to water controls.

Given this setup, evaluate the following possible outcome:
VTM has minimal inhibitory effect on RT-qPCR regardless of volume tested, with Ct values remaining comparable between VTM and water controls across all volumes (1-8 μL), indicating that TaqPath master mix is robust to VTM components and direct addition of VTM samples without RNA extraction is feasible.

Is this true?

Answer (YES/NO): NO